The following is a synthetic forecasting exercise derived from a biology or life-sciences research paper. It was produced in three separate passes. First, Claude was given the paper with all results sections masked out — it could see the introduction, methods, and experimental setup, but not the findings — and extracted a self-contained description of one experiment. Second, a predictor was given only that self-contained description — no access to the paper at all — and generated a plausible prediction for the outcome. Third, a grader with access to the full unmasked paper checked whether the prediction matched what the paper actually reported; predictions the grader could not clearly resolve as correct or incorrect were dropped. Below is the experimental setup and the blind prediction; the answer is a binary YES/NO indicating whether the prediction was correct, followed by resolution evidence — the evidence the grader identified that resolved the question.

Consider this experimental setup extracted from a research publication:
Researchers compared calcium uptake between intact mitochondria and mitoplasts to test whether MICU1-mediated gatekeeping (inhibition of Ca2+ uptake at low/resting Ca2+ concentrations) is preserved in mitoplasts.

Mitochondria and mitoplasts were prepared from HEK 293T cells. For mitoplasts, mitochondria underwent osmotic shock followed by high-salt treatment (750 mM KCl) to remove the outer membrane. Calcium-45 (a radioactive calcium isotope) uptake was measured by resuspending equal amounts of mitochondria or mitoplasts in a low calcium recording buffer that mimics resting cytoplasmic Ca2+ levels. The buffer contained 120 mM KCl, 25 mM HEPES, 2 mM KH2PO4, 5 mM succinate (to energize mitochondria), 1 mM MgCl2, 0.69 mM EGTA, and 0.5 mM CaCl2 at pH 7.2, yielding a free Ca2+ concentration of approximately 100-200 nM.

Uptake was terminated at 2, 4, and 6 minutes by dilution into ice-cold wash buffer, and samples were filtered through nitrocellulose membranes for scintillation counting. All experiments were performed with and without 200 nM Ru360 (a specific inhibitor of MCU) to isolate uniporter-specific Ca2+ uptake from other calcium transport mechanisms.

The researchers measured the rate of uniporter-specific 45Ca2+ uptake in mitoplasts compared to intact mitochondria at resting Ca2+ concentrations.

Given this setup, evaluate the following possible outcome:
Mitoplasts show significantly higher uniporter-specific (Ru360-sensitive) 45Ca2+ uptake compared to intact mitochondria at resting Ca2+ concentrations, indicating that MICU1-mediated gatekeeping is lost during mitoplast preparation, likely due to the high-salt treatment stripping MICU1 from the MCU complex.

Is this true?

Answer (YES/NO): YES